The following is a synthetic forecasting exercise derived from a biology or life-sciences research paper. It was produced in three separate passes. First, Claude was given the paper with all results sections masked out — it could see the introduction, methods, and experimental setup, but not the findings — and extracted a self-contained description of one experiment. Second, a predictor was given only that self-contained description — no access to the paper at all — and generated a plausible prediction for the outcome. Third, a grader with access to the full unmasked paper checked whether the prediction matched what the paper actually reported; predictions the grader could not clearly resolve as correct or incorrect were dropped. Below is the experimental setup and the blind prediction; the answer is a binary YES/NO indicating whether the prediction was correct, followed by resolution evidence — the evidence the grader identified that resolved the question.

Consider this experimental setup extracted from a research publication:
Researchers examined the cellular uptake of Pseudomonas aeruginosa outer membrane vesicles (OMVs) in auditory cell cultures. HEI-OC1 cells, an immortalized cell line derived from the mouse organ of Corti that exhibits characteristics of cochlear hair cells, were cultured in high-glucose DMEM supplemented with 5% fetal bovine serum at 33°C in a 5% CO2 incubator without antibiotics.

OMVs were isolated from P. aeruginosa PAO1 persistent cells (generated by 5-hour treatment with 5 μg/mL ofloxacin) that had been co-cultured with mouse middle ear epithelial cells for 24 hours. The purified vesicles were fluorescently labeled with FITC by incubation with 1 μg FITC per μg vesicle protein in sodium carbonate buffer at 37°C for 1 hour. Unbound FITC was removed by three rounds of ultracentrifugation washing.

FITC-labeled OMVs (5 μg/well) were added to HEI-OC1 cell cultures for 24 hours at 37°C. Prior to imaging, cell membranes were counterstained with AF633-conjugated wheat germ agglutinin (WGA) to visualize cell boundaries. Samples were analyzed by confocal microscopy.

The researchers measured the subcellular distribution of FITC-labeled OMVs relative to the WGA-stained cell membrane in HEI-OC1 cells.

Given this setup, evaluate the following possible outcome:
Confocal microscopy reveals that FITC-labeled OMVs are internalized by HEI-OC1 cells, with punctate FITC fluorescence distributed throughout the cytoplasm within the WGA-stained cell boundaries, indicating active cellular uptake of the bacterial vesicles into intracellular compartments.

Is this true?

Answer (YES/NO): YES